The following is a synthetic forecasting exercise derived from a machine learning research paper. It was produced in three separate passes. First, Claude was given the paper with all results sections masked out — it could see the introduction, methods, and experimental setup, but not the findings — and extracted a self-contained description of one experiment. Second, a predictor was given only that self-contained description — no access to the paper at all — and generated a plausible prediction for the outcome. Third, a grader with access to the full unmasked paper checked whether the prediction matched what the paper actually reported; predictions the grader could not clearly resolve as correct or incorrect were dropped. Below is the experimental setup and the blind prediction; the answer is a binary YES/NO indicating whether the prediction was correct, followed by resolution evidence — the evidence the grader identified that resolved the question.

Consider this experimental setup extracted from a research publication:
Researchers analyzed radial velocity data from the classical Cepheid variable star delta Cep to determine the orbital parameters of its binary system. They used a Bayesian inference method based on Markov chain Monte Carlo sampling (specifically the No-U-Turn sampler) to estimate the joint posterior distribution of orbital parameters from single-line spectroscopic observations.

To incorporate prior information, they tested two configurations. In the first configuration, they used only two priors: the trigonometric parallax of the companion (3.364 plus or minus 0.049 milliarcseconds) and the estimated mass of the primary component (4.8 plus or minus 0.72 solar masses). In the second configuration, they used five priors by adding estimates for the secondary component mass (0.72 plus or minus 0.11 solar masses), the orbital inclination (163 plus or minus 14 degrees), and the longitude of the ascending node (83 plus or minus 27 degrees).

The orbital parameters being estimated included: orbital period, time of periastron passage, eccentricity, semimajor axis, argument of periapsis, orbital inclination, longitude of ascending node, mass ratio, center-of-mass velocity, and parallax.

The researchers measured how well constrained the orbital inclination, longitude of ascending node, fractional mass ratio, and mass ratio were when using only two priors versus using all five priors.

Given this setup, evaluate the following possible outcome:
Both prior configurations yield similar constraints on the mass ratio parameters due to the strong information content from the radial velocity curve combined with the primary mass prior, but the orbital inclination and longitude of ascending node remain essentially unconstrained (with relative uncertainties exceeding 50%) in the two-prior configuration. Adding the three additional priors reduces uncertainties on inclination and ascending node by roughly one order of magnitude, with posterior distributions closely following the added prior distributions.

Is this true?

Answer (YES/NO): NO